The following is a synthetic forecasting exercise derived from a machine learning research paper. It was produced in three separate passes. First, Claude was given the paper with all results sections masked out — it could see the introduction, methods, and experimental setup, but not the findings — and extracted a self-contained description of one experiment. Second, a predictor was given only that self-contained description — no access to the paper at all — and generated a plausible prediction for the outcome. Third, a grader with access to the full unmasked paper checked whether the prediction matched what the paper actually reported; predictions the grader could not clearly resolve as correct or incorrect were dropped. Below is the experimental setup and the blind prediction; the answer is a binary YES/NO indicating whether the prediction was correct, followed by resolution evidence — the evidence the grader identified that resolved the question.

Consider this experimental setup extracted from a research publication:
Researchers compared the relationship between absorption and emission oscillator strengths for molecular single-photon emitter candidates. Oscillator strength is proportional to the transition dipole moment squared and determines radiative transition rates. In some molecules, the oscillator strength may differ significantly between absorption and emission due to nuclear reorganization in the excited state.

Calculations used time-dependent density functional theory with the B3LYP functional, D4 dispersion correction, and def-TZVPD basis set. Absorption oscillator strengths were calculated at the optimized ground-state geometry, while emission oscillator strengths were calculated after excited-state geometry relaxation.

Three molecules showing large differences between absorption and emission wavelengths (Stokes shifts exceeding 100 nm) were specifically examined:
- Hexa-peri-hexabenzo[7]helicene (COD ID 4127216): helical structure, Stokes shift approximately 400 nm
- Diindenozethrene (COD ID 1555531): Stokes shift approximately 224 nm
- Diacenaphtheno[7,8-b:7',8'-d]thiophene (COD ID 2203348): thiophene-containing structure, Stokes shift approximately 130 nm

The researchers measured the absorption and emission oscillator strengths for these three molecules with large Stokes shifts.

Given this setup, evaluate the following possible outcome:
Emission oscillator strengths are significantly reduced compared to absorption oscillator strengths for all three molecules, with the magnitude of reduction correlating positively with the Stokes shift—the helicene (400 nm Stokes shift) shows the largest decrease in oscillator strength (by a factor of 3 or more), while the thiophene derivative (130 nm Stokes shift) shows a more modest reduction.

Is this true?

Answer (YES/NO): NO